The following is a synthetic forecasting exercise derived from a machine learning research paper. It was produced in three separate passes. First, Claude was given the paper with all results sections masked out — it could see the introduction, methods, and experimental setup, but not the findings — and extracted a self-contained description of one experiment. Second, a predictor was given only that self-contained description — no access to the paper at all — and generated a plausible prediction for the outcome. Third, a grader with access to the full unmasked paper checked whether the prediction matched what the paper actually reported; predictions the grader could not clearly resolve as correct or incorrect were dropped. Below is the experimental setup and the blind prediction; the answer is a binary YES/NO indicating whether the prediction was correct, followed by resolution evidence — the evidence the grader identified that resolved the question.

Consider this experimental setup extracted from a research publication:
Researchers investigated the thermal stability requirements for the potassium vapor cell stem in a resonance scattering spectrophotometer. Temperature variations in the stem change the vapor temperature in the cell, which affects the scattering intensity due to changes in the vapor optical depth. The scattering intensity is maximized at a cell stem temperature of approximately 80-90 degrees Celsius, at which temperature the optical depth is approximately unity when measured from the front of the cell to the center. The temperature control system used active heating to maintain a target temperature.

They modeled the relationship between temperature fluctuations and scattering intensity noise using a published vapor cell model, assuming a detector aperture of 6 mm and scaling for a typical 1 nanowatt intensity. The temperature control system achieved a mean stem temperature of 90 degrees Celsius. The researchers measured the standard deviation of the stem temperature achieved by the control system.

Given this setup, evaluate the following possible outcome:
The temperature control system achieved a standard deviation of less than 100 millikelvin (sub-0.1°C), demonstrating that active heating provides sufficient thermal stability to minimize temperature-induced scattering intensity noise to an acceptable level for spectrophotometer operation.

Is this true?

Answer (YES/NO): YES